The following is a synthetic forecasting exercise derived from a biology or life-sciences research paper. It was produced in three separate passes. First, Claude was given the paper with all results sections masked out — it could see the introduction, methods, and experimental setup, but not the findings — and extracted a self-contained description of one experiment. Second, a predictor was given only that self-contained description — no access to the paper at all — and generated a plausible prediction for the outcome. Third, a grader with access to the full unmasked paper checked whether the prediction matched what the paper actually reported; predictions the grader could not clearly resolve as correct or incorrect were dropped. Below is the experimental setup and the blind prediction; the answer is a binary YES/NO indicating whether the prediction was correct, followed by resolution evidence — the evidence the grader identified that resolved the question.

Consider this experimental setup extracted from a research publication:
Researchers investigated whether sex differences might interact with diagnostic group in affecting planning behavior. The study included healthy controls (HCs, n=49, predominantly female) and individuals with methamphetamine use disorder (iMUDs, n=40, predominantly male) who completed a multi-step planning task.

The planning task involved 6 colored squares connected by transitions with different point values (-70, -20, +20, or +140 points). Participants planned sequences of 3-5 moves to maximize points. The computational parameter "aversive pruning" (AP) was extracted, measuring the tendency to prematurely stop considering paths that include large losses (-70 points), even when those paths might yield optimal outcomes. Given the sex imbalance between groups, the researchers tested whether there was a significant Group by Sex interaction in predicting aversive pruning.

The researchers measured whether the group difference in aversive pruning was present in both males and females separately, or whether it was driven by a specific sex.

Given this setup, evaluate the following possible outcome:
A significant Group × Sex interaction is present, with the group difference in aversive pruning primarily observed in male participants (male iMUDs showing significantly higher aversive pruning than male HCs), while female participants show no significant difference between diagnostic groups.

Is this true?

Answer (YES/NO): NO